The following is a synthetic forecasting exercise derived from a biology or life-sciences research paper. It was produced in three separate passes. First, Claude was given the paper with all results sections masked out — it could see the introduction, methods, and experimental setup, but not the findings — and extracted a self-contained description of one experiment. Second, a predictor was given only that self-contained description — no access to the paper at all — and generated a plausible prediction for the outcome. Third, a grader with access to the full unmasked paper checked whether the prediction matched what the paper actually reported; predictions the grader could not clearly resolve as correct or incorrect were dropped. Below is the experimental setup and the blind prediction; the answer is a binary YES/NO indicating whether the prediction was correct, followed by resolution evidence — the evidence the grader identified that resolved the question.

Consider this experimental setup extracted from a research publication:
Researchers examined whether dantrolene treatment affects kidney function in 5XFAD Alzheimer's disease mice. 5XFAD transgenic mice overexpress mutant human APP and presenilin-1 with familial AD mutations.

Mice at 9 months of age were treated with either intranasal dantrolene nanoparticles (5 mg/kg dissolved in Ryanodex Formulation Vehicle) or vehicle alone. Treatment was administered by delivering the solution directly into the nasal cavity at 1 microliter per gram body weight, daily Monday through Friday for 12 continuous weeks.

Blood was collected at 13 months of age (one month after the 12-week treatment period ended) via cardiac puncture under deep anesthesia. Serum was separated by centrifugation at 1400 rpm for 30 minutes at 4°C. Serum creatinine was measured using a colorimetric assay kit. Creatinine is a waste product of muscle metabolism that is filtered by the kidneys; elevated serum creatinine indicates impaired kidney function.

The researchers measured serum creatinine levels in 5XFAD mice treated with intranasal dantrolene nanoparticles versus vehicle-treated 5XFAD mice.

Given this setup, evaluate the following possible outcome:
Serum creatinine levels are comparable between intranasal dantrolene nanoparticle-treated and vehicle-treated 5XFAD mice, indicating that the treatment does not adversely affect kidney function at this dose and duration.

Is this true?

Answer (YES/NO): YES